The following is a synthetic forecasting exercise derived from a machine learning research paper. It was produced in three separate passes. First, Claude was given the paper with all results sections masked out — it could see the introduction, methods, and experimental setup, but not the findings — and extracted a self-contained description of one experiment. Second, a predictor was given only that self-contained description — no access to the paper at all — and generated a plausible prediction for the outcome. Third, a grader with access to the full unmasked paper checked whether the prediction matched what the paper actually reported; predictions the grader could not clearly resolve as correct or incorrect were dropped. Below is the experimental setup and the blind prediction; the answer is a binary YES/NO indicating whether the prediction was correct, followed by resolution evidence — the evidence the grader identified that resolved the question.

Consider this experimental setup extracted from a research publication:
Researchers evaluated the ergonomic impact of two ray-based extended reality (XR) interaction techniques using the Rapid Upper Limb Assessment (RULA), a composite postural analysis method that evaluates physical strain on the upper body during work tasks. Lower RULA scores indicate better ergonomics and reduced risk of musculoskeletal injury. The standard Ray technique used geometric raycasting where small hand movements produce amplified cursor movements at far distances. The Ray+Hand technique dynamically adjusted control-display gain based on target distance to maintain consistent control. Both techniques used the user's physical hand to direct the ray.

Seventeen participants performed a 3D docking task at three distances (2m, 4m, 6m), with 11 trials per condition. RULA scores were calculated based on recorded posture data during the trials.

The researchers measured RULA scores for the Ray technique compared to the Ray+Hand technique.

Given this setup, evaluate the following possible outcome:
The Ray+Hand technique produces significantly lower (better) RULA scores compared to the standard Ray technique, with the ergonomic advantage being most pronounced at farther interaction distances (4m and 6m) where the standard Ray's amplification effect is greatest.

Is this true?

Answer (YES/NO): NO